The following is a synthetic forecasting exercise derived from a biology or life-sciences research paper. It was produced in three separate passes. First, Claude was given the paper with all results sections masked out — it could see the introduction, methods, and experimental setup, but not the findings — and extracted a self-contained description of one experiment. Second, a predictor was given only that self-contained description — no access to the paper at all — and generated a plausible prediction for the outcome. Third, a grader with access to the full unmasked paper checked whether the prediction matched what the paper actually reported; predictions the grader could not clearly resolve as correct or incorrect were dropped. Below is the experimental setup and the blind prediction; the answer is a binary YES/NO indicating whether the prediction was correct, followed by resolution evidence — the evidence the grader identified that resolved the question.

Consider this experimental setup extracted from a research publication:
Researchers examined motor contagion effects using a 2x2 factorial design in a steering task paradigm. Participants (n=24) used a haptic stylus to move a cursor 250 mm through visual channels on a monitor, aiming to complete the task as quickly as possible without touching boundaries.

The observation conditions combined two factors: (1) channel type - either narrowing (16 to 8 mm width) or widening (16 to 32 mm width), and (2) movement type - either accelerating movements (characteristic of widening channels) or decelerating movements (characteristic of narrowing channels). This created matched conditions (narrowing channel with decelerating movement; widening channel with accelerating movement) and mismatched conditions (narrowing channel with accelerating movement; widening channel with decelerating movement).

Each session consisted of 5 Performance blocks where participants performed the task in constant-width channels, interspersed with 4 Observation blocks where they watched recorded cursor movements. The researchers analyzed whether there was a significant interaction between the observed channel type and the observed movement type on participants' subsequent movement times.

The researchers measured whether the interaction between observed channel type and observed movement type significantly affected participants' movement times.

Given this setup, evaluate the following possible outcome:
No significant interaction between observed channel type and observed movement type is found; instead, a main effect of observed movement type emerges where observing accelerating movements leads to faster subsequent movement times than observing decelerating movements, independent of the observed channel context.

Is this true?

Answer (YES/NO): YES